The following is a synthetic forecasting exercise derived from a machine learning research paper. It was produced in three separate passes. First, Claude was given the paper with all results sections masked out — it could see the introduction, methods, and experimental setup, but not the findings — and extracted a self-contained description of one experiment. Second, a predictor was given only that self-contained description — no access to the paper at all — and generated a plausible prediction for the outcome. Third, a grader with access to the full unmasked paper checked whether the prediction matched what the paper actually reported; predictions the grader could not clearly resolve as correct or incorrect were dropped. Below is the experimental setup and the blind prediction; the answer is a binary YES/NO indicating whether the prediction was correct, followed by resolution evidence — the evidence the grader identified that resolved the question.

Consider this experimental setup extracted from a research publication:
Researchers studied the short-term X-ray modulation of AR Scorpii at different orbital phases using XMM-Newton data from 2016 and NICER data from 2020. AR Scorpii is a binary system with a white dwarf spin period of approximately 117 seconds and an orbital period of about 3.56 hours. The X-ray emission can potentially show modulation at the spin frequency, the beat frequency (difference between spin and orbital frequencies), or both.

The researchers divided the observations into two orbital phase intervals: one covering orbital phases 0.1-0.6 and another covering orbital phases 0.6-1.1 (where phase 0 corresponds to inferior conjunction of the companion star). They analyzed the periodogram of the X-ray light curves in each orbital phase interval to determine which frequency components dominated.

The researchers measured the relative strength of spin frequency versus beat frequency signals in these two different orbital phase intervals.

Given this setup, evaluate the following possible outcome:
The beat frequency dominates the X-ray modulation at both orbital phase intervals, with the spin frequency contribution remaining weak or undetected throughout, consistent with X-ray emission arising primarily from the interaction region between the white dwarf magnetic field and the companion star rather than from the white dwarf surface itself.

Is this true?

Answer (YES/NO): NO